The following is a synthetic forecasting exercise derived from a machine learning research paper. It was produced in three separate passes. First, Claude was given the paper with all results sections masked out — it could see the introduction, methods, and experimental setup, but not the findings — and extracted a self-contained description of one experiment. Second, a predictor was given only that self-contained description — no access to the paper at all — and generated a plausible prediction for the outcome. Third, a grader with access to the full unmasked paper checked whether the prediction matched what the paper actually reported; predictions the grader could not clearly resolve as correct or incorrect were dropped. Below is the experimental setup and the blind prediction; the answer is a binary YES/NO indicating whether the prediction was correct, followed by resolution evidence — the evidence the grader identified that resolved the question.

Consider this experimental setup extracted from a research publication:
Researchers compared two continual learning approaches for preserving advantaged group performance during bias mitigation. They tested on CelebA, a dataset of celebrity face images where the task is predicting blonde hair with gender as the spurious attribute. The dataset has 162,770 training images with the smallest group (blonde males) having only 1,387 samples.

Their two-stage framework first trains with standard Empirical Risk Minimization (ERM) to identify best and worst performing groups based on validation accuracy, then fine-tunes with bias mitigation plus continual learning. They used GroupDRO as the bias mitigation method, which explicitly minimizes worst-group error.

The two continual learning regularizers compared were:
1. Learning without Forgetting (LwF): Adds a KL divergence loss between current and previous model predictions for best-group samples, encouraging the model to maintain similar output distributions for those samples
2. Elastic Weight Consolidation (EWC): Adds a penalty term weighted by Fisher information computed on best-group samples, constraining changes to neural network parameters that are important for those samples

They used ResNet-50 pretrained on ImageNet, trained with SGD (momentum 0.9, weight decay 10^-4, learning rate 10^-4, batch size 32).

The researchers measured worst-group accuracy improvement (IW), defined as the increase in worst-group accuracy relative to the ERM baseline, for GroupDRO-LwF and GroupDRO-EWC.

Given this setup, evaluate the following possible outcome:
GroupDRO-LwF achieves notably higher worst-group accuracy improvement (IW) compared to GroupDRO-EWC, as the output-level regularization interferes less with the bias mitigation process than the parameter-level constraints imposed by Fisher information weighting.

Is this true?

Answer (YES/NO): NO